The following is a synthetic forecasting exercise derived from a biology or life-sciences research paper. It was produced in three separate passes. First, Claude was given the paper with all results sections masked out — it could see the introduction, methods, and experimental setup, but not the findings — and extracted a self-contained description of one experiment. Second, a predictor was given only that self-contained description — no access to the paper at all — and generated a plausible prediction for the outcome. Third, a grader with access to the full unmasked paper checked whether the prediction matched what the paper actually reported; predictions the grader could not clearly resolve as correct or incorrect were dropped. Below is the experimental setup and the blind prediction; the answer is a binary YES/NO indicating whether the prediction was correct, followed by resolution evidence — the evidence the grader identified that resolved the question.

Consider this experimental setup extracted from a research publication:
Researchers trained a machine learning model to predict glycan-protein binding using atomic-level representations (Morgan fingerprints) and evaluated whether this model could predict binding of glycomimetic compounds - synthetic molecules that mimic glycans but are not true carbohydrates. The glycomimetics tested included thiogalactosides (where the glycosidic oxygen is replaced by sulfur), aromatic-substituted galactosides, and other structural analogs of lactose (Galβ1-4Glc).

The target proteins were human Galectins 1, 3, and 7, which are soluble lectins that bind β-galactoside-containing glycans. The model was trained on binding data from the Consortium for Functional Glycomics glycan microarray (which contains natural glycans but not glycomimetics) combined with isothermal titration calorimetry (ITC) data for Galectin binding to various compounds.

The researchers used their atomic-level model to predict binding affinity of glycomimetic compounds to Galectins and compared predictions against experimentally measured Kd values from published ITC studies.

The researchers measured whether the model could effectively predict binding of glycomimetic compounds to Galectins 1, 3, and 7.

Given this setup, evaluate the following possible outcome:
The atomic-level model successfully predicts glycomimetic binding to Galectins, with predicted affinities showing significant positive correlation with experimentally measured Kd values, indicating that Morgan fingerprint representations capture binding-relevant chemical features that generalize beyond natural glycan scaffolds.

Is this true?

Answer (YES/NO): NO